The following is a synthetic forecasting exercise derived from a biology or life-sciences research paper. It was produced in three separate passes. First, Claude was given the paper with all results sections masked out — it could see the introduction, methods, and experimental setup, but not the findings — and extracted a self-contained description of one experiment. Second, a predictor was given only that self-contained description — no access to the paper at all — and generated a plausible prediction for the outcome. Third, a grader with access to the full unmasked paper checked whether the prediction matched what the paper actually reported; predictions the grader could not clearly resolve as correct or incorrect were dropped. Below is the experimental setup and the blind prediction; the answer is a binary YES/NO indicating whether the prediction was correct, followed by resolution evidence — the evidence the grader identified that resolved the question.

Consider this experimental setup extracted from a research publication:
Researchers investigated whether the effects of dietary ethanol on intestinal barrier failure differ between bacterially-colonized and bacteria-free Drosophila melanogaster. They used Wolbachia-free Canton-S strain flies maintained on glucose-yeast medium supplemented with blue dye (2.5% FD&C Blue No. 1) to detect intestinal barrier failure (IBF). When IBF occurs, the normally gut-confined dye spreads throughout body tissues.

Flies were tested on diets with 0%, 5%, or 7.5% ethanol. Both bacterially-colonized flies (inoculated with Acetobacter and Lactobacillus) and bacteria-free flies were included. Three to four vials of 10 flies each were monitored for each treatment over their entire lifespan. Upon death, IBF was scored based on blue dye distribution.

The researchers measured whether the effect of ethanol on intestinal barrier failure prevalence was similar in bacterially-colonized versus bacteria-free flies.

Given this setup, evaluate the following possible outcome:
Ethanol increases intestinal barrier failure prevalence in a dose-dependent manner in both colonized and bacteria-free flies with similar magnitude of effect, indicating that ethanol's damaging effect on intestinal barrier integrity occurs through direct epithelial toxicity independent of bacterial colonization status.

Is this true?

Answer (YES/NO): NO